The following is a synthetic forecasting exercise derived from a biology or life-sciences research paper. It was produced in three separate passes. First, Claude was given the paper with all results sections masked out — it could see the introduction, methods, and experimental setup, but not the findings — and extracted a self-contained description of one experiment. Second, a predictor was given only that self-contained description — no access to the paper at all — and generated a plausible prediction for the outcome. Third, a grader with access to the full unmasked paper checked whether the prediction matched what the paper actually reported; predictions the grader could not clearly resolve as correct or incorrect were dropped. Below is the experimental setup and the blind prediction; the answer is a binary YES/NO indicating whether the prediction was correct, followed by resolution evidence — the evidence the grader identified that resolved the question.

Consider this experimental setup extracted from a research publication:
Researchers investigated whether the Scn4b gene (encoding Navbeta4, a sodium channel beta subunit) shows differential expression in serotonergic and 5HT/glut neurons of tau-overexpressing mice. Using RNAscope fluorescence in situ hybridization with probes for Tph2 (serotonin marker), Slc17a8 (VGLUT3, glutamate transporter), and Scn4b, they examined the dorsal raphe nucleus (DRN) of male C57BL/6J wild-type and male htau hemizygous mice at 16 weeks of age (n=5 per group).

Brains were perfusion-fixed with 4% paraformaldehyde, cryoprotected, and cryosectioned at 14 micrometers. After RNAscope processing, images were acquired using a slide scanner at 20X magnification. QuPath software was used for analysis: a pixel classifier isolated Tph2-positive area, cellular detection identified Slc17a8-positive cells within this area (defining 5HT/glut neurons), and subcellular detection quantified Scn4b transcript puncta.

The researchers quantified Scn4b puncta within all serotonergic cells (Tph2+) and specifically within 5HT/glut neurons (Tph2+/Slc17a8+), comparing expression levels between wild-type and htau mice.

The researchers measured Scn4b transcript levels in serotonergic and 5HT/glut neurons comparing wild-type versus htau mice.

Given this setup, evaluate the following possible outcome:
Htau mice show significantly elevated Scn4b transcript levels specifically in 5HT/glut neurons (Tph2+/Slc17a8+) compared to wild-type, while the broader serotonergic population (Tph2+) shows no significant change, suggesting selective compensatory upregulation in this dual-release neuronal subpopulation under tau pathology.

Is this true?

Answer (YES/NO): YES